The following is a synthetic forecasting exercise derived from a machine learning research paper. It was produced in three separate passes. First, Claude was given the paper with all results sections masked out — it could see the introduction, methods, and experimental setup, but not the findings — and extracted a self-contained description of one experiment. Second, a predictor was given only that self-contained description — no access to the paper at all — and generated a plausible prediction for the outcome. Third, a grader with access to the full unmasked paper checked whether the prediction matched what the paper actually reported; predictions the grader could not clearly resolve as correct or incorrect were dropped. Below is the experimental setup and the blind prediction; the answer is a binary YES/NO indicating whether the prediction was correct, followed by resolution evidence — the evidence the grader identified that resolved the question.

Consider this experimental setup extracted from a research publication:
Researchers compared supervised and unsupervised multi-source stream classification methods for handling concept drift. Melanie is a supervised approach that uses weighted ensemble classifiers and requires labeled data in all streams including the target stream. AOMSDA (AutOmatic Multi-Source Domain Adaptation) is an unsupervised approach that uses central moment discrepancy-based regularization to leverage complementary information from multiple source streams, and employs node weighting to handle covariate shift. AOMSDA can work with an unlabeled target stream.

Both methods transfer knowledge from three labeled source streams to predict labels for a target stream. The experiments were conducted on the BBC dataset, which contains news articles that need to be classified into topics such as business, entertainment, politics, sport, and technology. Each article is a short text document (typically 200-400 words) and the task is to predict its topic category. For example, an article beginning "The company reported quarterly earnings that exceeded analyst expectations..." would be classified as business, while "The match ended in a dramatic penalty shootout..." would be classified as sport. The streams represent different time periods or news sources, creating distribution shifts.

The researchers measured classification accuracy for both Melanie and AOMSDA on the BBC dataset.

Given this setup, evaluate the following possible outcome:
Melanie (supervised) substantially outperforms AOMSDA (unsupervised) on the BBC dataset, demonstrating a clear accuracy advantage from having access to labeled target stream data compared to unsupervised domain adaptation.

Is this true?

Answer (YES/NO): YES